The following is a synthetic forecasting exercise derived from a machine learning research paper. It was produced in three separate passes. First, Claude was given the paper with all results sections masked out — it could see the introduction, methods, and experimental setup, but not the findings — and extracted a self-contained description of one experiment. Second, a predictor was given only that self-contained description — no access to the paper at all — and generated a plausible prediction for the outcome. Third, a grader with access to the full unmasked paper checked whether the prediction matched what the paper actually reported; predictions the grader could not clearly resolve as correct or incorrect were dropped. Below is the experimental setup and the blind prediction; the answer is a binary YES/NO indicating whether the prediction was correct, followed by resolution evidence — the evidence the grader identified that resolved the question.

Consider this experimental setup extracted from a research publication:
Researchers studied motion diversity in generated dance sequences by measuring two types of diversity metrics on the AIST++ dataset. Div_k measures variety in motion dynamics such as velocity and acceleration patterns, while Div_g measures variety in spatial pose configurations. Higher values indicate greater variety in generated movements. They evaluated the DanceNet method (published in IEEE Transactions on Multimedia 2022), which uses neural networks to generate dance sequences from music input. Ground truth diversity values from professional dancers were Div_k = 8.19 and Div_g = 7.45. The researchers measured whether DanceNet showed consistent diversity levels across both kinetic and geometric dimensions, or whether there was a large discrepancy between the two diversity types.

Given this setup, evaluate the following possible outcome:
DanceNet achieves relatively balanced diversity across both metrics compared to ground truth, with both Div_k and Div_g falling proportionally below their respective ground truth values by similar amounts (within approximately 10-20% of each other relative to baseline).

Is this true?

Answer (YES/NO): NO